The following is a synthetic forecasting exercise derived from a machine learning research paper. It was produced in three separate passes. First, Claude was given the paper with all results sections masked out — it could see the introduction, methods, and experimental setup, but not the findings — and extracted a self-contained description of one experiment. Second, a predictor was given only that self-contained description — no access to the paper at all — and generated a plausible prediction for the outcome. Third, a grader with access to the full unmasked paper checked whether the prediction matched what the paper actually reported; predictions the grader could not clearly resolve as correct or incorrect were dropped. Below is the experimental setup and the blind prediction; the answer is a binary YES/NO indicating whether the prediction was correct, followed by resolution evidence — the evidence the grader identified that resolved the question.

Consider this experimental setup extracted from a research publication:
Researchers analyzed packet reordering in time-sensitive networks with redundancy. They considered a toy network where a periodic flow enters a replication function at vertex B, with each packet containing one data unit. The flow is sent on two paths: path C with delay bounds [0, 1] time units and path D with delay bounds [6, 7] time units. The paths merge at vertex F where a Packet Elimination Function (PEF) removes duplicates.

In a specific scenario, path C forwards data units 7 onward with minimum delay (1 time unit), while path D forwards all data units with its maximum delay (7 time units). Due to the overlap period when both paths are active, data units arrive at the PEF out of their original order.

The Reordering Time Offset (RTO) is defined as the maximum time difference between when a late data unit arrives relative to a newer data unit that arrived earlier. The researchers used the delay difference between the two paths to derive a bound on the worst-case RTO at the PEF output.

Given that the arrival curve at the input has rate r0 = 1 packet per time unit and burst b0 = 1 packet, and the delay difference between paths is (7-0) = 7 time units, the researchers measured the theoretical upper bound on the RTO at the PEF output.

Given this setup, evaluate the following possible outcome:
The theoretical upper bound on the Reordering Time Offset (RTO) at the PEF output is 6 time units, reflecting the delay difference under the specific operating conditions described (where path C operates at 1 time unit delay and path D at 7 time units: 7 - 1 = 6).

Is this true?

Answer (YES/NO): YES